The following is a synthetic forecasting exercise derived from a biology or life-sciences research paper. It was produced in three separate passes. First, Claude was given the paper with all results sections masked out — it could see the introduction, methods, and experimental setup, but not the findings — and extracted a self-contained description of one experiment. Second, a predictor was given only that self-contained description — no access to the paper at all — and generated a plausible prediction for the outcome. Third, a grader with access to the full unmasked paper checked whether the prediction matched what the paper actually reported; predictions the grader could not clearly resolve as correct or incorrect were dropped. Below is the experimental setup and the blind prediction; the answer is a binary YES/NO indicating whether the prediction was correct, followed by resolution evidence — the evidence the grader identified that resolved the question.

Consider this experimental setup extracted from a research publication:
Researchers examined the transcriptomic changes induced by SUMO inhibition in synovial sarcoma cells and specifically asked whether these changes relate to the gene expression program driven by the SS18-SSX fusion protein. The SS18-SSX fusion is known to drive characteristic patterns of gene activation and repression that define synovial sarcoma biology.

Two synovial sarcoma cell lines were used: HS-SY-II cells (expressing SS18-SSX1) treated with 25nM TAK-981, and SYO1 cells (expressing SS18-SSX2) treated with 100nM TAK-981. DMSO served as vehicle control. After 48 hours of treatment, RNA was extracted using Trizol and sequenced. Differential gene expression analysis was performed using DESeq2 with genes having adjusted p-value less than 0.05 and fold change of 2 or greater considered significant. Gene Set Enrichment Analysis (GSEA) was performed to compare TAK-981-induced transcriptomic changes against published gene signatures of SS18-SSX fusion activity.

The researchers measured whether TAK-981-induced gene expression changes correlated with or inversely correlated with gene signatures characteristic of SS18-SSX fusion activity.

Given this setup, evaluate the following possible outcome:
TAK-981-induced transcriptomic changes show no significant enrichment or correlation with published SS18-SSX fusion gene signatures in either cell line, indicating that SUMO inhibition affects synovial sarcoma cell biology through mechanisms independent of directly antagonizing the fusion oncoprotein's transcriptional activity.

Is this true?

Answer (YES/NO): NO